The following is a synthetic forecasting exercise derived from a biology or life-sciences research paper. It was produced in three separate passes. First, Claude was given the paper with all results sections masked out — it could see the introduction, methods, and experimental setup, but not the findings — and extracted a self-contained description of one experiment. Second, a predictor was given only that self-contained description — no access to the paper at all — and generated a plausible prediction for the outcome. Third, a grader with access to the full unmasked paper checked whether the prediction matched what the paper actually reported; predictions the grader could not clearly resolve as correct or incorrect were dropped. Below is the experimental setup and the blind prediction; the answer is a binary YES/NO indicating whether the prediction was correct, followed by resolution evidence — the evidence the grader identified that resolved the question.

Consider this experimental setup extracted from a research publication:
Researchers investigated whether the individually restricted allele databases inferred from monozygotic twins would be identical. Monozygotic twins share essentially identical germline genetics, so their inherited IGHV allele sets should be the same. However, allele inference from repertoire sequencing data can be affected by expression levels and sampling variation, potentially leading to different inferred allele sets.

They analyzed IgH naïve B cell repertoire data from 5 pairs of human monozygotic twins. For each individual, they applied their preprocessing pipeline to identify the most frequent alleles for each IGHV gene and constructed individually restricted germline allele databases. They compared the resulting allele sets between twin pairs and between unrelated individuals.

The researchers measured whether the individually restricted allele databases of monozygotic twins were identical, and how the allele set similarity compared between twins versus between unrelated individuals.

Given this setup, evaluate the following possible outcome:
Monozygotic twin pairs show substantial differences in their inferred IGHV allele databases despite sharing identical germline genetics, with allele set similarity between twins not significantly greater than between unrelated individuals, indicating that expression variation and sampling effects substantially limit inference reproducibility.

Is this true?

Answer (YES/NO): NO